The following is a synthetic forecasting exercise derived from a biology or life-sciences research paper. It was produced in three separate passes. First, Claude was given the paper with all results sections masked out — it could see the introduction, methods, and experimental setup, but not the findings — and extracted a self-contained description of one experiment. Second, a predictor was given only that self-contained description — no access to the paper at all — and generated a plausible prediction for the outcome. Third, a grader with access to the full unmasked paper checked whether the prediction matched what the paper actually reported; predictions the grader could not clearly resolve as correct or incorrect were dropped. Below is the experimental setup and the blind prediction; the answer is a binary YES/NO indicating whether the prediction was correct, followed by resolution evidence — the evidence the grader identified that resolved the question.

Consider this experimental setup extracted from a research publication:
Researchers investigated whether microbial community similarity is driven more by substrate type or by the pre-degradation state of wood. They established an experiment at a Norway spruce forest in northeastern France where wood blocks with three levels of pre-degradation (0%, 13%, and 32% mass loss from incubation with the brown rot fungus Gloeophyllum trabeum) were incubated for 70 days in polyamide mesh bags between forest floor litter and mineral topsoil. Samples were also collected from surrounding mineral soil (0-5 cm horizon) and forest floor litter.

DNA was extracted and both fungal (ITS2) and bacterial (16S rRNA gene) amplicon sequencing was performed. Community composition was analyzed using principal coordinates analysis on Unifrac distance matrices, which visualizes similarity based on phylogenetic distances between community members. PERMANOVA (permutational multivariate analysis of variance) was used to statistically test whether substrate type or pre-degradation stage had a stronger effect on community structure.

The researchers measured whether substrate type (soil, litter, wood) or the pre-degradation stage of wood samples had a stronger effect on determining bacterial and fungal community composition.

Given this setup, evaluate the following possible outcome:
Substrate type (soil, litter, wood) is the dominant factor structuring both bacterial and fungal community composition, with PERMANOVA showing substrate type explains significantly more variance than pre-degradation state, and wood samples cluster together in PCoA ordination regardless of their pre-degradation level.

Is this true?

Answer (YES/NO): NO